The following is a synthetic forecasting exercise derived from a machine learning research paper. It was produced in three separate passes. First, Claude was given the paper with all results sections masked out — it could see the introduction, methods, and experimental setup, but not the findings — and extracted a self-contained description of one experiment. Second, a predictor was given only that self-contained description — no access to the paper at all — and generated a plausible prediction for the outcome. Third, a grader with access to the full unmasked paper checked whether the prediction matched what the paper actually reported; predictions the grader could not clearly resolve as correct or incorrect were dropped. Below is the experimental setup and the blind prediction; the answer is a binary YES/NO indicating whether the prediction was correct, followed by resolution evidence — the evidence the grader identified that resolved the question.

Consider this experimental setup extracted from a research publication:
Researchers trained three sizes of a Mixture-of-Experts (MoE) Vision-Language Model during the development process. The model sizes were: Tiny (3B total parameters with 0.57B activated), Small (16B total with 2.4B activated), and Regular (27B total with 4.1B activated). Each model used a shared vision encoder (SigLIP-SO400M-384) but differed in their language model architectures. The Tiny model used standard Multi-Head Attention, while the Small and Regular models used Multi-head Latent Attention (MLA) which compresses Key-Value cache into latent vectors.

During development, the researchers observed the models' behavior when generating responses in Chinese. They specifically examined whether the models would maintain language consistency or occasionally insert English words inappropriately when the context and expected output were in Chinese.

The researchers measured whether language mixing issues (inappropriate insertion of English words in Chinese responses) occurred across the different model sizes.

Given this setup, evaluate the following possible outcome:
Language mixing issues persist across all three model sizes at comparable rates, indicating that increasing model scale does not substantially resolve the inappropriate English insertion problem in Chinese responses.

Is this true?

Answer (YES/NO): NO